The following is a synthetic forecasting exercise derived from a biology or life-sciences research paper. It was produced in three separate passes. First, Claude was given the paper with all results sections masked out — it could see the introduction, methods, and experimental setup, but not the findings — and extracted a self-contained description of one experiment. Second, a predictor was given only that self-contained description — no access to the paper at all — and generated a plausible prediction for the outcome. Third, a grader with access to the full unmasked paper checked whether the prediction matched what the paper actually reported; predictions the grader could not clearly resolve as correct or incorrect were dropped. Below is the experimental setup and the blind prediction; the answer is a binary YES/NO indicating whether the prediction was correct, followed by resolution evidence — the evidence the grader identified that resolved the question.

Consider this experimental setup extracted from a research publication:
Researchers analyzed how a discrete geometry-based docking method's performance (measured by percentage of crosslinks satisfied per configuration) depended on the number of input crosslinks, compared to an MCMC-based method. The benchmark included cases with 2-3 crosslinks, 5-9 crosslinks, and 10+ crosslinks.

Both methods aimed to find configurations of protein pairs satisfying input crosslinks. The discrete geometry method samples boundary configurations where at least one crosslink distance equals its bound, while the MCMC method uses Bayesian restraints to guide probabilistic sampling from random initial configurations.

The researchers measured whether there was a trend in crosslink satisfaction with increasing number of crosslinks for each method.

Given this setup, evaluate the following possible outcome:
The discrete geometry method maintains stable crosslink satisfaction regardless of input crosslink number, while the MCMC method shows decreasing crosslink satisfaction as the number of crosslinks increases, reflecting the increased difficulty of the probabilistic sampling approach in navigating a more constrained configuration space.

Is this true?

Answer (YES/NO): NO